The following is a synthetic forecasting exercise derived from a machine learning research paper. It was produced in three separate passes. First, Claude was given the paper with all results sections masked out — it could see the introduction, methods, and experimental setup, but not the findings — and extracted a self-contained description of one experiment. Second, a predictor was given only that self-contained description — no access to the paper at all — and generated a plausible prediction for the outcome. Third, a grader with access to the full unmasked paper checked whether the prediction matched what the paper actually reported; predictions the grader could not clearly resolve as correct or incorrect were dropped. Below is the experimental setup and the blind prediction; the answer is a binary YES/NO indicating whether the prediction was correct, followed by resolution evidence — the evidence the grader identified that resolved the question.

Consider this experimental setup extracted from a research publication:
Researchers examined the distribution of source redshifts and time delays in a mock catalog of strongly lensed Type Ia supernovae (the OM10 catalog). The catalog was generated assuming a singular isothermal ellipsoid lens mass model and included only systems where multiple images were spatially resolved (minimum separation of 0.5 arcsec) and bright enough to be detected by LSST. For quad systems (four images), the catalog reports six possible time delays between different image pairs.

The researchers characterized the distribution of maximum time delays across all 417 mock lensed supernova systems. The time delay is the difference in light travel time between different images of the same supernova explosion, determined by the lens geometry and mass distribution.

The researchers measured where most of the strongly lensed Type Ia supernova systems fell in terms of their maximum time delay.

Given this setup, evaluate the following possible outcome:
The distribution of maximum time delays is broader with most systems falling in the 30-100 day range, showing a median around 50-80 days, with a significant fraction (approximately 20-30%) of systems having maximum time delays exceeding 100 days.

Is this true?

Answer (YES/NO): NO